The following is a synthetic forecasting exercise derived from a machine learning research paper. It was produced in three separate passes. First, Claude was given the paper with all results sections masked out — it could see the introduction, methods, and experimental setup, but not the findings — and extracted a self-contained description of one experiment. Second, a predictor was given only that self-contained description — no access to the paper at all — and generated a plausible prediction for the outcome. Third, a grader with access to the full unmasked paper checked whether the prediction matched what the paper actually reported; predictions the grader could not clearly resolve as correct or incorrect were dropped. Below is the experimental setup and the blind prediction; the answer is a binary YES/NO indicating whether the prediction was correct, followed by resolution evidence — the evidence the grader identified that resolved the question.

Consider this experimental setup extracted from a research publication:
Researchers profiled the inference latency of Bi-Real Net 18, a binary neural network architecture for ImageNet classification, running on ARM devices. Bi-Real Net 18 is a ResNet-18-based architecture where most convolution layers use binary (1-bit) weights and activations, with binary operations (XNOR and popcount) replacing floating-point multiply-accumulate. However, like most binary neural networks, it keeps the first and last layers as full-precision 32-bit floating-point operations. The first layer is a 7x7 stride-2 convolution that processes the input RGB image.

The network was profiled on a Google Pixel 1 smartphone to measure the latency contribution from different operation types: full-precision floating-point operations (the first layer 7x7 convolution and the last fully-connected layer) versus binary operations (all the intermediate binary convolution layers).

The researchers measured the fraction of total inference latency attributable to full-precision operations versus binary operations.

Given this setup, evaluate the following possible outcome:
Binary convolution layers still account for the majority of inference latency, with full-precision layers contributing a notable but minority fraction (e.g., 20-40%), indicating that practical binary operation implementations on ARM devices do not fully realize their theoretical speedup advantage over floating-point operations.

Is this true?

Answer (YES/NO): NO